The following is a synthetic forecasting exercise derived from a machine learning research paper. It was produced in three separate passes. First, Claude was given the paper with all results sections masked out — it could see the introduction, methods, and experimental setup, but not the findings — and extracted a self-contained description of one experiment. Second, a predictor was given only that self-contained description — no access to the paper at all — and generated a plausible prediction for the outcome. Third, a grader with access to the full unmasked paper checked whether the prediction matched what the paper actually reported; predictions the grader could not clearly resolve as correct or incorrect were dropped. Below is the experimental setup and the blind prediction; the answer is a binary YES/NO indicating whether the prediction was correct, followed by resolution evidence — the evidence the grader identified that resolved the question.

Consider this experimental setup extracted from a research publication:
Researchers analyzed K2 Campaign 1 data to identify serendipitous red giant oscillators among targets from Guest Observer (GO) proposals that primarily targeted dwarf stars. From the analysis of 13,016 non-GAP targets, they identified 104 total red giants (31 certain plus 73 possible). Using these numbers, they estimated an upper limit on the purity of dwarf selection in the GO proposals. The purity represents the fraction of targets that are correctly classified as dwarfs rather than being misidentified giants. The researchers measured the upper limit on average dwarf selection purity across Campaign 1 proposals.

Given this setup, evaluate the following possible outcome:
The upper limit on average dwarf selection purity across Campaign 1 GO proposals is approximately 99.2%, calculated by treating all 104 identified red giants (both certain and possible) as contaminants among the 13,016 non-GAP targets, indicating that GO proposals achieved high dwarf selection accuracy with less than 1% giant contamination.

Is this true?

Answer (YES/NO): NO